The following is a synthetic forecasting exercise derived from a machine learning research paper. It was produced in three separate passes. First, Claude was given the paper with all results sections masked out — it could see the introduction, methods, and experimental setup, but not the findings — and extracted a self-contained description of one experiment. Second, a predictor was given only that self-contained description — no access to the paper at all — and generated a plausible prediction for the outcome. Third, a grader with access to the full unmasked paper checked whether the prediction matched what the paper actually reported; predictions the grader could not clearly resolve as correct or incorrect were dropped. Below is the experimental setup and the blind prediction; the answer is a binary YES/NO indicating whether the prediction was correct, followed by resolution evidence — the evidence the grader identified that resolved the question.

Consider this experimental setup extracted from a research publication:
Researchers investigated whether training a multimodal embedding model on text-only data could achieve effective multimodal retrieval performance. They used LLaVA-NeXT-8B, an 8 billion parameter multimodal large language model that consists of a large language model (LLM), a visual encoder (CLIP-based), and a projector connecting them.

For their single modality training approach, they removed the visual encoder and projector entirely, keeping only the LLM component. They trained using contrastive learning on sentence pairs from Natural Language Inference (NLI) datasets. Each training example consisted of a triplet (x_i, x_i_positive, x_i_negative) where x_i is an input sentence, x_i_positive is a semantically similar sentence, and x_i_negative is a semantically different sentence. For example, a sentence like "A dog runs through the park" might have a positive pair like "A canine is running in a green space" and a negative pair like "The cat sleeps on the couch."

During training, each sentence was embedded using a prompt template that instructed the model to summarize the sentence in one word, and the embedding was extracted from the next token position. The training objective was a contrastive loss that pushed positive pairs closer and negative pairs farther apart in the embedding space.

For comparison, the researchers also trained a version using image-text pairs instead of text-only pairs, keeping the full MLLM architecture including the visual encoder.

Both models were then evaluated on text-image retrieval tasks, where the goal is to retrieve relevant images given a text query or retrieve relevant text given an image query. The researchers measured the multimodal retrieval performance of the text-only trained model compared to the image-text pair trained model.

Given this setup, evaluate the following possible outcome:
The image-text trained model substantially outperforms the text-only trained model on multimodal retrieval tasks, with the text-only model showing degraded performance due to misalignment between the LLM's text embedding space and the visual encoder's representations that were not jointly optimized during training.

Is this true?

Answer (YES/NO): NO